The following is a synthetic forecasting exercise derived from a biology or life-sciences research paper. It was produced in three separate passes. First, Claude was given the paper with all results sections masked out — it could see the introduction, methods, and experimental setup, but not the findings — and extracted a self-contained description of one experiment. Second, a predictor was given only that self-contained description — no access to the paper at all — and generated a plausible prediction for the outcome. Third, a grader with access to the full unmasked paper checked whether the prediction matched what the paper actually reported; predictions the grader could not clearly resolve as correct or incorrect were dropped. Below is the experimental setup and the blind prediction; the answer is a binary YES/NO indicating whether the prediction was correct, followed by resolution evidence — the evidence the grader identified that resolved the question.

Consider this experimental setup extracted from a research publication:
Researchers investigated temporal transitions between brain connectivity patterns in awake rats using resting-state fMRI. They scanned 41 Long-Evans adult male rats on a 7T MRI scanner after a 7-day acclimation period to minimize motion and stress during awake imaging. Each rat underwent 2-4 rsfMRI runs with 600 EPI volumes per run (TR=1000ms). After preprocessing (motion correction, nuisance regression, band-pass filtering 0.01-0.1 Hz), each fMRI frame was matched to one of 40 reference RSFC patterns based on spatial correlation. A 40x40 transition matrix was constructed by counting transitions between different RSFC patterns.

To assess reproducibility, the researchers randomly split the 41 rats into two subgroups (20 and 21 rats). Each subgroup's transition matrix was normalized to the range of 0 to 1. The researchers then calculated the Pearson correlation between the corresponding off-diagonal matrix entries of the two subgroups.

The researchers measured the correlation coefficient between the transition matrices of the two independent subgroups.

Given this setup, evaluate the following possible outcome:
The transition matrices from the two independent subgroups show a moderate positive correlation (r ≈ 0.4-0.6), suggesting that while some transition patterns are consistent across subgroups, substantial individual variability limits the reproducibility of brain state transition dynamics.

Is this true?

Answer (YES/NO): NO